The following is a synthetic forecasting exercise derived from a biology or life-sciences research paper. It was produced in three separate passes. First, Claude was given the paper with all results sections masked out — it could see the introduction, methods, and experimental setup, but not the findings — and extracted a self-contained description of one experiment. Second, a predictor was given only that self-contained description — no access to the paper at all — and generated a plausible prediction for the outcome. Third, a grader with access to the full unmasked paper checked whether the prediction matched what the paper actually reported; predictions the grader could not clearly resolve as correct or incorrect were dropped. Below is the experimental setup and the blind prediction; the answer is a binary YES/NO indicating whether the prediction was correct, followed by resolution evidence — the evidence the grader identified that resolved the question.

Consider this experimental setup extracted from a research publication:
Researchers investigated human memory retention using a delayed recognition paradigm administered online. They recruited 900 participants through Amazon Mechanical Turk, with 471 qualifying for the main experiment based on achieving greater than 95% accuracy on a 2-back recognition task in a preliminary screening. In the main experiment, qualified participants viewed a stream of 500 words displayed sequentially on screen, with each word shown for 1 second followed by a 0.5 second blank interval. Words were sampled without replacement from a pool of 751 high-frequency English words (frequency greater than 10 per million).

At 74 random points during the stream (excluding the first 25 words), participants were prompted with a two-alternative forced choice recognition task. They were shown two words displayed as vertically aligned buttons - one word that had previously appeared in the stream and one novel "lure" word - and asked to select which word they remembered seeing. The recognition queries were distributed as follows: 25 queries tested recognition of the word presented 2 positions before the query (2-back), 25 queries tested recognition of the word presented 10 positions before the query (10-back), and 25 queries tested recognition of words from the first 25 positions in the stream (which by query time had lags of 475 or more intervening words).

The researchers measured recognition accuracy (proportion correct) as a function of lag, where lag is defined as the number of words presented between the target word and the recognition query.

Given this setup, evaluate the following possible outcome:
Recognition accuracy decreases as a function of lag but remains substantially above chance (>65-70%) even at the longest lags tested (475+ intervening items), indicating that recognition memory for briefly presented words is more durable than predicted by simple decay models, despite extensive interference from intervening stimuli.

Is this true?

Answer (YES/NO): NO